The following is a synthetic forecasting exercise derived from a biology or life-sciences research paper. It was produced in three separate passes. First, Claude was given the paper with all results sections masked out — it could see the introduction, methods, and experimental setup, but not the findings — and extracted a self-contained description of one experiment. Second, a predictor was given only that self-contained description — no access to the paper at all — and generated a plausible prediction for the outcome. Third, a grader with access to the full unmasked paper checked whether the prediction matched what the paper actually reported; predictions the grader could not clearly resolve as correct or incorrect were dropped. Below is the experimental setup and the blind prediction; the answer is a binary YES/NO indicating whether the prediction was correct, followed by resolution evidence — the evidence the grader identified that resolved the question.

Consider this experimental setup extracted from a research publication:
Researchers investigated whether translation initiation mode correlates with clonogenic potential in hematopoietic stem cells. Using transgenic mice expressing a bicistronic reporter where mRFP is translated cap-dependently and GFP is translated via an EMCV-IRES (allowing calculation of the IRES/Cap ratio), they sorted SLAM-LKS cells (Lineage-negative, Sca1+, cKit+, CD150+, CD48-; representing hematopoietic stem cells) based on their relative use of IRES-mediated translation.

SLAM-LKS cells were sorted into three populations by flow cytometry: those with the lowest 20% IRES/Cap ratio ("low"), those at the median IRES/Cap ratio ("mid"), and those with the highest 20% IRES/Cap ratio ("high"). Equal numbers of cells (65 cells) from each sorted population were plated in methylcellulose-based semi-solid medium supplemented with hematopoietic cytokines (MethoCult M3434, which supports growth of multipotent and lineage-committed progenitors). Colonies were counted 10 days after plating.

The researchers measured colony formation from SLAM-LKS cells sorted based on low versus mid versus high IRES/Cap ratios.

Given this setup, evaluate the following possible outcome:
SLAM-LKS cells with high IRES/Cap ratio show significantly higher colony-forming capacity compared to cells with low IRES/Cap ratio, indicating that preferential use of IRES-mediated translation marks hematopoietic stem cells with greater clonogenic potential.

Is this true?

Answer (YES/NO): NO